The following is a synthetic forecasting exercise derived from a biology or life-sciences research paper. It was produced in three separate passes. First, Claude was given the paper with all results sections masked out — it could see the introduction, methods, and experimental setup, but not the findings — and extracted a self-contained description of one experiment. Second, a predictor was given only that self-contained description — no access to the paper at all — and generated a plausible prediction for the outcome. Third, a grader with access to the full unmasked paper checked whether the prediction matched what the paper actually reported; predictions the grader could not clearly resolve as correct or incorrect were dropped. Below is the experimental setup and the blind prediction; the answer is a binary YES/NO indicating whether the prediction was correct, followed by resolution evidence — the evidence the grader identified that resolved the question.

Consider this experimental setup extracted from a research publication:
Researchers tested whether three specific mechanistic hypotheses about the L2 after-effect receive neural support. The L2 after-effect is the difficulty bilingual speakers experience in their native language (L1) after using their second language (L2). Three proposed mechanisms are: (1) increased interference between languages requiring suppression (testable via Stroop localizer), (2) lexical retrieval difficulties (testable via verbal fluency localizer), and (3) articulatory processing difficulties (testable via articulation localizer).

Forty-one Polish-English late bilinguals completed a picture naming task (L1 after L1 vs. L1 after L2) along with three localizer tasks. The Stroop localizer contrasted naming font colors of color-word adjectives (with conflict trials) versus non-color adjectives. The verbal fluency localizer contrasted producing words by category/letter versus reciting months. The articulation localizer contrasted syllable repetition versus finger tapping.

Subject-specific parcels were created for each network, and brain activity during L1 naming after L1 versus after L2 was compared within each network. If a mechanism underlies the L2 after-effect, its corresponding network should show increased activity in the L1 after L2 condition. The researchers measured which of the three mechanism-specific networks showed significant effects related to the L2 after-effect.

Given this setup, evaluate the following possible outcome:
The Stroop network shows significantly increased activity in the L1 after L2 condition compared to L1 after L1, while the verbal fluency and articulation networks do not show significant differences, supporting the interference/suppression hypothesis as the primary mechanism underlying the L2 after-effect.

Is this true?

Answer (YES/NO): NO